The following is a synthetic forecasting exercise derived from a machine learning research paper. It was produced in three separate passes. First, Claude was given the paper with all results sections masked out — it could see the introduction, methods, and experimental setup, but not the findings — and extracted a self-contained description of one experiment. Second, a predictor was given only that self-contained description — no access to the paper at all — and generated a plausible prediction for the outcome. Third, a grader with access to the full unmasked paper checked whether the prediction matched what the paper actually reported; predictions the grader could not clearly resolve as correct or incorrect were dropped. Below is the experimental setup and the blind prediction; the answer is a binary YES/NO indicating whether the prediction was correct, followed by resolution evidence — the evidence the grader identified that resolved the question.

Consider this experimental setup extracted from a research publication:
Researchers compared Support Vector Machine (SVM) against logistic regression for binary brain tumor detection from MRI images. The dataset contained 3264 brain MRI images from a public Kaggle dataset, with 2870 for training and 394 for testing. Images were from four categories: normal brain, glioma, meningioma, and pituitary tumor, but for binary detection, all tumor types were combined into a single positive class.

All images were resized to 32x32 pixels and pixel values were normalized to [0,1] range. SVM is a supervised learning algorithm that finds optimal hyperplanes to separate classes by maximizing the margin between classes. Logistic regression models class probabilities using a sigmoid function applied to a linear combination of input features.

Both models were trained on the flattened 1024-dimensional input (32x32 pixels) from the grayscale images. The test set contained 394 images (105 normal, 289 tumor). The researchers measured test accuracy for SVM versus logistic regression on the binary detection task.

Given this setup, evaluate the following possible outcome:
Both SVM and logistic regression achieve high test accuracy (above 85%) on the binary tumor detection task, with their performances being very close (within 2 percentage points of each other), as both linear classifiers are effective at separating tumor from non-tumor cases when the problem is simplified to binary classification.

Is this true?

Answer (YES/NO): YES